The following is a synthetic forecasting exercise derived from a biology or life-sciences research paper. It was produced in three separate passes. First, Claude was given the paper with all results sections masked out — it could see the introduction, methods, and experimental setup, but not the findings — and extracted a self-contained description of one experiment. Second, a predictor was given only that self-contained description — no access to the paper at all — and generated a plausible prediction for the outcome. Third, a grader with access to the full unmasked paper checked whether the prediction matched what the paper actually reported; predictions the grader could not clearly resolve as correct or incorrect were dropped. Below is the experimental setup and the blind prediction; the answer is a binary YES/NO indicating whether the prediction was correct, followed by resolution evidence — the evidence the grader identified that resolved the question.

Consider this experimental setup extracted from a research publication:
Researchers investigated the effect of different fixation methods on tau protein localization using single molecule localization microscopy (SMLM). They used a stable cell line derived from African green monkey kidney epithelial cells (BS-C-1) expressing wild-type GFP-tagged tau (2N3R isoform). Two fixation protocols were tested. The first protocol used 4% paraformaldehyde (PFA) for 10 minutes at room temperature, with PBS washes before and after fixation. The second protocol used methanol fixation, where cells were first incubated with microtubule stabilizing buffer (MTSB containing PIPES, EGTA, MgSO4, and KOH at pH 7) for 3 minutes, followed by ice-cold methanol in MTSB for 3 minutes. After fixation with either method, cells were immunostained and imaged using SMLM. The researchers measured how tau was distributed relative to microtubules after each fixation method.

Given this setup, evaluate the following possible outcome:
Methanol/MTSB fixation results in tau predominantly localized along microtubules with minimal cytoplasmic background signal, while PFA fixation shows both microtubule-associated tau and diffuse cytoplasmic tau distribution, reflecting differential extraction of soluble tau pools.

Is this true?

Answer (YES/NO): NO